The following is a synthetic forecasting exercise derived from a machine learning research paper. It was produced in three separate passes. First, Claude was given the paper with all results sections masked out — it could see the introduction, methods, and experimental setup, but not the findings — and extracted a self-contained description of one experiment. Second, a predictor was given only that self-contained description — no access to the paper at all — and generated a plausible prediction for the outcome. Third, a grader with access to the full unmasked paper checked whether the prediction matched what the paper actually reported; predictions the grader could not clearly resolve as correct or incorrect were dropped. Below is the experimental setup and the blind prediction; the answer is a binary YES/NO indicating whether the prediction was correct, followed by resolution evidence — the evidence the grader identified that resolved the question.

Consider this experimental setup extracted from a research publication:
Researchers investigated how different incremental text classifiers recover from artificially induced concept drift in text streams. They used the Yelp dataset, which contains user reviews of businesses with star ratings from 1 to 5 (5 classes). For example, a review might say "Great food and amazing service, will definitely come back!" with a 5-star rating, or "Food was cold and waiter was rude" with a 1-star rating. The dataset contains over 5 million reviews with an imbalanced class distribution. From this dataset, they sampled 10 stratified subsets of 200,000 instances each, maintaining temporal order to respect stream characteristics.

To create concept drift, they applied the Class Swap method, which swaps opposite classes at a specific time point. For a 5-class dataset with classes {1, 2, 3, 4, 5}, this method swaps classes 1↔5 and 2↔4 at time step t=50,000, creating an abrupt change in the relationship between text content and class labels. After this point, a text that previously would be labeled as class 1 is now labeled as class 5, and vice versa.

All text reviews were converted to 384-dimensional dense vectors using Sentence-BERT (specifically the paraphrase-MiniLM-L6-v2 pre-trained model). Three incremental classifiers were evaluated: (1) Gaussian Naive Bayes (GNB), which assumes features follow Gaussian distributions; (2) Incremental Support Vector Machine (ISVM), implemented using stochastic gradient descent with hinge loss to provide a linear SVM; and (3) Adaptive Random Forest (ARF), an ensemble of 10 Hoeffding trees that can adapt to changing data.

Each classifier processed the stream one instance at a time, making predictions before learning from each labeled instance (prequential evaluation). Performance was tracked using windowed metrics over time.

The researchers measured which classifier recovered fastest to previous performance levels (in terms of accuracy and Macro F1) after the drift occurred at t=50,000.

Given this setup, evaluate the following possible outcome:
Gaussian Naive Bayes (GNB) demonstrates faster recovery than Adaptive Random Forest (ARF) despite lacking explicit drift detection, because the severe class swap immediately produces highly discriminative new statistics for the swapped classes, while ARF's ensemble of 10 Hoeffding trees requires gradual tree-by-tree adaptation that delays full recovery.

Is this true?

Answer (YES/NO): NO